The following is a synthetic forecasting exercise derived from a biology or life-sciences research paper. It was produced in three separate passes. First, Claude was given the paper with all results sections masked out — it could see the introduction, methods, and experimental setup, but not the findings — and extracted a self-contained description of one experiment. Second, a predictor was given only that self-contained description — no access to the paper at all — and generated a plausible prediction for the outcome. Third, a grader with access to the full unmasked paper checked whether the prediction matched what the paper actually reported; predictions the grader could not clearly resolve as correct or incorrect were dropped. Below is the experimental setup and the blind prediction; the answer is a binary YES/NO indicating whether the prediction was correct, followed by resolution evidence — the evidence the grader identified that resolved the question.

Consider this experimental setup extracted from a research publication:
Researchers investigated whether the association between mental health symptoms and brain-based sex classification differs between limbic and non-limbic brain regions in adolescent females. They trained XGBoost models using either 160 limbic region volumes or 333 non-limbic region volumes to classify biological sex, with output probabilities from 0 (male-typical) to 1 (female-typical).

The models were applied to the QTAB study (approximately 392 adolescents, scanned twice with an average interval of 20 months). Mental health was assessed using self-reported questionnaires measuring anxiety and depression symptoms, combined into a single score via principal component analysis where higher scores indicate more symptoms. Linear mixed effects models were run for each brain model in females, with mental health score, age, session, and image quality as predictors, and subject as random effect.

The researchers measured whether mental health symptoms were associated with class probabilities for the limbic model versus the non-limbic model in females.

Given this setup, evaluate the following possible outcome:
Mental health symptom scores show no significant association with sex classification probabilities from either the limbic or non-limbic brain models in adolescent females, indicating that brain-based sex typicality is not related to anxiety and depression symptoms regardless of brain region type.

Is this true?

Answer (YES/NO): NO